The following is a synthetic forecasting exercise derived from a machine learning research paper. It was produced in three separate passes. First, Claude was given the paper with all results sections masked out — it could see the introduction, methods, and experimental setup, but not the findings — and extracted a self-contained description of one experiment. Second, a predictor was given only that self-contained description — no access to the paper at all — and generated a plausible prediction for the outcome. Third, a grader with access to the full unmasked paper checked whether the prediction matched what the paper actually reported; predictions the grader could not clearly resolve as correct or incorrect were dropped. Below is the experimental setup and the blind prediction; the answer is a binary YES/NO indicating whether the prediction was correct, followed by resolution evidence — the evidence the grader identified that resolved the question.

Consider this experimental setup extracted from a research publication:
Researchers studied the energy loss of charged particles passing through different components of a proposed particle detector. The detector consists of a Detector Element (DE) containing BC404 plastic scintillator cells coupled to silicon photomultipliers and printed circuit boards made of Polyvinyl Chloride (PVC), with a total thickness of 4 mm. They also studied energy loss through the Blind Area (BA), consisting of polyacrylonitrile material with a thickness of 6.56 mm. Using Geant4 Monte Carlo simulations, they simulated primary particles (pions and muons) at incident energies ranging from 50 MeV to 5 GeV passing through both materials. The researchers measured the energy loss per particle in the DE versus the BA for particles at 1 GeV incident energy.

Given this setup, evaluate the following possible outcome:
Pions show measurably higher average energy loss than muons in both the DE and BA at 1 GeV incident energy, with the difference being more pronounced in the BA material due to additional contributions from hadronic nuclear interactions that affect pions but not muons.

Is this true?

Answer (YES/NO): NO